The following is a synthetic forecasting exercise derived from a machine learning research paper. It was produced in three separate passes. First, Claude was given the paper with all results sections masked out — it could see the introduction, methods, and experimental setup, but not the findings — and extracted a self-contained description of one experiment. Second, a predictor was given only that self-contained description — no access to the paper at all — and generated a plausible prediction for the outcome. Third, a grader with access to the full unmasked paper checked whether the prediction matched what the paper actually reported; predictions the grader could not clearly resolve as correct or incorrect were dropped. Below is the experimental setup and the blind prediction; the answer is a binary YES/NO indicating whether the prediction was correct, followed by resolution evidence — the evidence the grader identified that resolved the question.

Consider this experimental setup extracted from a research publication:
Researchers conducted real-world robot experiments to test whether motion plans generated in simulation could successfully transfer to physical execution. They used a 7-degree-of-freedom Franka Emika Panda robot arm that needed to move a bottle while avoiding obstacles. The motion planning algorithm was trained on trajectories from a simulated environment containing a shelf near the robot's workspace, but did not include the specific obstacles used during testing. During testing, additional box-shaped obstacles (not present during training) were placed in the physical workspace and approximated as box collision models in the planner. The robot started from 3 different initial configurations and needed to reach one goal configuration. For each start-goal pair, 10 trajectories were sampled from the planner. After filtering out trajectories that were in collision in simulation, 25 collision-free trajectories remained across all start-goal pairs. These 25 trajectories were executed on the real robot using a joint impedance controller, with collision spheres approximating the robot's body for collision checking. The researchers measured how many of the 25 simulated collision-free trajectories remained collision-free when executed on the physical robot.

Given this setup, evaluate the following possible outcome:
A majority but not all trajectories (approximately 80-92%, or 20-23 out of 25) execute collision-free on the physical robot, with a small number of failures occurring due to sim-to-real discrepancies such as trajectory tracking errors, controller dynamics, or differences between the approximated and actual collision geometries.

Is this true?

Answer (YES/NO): NO